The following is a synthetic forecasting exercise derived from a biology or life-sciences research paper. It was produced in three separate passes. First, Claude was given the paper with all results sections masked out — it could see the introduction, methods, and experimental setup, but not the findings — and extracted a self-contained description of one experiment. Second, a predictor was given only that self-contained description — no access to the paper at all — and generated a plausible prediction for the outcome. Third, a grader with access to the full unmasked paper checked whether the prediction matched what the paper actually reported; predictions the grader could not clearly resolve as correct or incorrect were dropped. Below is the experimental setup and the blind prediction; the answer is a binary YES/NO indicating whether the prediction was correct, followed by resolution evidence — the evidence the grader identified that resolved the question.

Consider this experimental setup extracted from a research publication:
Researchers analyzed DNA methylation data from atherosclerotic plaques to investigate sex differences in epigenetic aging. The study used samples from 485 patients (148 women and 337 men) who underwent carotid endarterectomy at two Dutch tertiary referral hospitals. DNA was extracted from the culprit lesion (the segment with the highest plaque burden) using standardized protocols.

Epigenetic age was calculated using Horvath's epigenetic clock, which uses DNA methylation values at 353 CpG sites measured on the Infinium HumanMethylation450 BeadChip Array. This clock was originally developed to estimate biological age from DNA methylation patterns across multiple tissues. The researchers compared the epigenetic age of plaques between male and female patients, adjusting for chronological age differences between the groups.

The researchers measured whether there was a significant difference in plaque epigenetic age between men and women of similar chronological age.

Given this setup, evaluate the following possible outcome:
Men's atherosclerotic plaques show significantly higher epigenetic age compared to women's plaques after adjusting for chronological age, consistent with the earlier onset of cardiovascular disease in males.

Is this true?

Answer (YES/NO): YES